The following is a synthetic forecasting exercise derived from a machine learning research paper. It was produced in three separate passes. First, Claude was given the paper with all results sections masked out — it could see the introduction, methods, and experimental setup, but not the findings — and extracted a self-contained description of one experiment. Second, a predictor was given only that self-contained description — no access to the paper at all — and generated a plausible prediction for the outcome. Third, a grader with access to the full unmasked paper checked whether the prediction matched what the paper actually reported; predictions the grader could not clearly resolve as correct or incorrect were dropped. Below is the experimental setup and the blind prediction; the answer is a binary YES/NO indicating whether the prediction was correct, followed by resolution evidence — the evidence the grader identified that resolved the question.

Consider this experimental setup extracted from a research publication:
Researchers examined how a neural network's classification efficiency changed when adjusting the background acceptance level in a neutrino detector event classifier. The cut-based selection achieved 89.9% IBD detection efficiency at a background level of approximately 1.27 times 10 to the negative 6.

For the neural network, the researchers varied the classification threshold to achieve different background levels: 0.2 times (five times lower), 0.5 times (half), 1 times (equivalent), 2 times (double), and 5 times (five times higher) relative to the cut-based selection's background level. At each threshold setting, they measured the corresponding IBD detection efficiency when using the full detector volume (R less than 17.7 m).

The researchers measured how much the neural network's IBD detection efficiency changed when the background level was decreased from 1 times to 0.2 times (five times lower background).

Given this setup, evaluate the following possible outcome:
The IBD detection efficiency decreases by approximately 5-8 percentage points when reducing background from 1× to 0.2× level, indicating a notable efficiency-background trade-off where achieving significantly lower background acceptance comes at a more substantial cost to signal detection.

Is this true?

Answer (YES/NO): NO